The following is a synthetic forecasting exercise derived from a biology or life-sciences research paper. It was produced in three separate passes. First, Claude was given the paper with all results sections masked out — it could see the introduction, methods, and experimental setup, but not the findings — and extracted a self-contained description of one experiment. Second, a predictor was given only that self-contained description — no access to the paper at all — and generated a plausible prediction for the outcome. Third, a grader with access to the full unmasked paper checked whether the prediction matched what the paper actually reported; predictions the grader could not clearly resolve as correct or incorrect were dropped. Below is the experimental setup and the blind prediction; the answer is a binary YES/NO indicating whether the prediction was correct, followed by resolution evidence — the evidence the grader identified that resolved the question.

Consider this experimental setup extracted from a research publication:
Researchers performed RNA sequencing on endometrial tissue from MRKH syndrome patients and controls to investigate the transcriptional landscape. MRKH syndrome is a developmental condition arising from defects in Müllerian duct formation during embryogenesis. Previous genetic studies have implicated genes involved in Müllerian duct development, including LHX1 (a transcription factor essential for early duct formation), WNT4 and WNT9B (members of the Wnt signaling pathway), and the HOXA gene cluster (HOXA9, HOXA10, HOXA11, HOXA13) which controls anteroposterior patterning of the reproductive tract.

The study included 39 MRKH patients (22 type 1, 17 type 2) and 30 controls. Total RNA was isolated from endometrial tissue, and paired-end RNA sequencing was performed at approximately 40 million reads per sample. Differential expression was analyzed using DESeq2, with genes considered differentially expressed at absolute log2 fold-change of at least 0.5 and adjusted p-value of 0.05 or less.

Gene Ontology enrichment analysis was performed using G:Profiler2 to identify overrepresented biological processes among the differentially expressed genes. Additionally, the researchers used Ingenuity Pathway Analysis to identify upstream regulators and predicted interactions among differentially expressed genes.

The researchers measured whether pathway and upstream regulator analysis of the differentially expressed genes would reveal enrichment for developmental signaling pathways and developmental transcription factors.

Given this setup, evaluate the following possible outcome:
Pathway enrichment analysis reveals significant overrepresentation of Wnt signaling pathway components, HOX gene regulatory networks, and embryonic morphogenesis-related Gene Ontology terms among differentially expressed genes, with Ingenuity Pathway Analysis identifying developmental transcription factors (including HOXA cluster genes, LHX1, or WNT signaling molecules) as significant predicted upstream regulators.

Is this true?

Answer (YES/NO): NO